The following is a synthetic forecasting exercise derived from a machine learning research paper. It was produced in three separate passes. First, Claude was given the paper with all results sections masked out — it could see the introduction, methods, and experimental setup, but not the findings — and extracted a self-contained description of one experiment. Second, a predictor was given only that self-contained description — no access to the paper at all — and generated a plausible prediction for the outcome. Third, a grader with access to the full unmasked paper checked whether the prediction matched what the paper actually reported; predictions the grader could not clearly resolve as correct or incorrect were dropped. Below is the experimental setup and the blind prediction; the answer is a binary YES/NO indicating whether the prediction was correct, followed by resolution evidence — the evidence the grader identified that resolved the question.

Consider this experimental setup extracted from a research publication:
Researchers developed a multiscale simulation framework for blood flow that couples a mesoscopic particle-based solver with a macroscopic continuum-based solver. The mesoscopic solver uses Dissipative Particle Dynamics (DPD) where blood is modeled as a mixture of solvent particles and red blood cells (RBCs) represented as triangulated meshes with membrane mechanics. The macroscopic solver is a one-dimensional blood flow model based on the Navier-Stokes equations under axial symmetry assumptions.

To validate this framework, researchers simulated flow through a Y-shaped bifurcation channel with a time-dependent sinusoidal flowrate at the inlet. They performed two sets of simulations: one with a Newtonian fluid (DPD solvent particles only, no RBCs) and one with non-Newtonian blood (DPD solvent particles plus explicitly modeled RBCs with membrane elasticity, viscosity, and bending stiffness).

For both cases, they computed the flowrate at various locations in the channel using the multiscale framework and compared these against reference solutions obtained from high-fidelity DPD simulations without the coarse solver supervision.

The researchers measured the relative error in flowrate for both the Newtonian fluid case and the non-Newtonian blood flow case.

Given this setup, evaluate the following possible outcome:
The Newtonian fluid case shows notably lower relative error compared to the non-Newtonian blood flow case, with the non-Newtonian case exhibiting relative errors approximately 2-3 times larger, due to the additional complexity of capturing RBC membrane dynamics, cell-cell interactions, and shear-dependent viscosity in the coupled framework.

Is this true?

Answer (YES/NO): YES